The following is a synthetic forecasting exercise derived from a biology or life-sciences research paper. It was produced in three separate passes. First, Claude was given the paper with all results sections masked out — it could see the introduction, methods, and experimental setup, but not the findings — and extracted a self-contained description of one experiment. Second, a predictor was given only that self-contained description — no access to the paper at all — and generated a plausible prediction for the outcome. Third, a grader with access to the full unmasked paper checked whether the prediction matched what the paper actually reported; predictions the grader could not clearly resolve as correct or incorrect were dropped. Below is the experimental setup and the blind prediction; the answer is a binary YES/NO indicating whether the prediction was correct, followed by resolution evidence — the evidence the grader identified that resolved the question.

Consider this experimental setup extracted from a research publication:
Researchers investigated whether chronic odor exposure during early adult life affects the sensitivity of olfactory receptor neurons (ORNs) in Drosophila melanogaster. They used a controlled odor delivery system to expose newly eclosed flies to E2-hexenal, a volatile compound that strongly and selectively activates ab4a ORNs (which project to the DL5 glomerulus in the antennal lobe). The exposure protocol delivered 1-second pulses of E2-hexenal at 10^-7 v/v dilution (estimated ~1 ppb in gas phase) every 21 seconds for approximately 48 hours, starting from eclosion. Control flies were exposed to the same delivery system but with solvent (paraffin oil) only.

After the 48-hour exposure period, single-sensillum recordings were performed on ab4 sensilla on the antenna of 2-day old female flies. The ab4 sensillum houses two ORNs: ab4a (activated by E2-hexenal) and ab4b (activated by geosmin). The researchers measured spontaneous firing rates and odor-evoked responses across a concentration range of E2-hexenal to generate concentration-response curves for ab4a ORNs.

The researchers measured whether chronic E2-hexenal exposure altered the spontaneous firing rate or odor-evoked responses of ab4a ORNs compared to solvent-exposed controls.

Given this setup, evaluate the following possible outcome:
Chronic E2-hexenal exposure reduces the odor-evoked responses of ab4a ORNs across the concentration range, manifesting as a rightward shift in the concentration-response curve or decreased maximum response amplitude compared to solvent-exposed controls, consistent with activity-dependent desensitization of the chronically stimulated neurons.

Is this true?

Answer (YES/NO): NO